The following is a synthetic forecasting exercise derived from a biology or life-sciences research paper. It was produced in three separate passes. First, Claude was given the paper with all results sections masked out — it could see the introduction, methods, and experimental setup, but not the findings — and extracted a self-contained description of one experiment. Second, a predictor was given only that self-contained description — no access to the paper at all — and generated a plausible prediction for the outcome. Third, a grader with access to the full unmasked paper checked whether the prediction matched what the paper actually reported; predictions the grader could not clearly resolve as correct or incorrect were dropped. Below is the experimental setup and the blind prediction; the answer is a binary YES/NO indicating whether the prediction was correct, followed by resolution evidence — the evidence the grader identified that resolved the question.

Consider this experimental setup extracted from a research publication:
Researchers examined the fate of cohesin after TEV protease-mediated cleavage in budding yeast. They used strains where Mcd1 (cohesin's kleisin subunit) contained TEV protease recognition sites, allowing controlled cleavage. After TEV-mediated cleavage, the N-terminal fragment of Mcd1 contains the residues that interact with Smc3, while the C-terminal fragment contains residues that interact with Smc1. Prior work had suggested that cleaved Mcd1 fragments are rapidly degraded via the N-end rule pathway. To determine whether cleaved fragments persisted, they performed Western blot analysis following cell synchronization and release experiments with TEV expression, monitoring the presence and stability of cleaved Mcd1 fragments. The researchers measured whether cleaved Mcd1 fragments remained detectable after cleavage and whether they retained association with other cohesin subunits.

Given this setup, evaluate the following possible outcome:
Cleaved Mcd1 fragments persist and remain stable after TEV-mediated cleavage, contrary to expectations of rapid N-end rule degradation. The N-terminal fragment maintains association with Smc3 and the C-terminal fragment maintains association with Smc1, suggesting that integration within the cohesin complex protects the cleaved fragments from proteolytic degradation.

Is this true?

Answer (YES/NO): NO